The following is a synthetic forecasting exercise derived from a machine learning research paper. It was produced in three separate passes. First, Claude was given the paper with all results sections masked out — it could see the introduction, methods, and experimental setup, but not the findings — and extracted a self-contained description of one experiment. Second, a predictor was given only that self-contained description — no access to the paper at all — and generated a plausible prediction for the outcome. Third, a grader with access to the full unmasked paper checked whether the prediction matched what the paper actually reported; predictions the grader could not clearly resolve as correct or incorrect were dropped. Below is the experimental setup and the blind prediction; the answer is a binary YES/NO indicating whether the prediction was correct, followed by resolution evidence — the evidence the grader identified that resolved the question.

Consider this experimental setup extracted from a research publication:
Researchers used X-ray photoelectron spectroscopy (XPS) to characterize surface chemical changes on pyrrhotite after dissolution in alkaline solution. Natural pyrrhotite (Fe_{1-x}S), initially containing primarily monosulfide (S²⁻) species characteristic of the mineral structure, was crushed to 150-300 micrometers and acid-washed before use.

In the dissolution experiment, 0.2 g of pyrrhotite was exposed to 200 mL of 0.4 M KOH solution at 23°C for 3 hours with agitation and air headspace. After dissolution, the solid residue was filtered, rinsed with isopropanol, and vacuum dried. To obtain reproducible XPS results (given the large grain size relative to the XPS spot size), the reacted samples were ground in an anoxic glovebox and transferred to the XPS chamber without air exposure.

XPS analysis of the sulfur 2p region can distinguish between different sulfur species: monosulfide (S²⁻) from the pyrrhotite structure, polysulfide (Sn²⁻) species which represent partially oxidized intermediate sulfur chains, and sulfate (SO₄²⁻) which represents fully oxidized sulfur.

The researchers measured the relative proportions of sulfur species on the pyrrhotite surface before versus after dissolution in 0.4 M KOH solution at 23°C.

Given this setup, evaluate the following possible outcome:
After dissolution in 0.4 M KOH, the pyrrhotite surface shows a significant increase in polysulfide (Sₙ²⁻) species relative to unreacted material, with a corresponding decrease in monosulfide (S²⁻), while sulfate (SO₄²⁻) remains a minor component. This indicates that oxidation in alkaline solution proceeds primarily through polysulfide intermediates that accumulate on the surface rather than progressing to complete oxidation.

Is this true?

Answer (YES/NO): NO